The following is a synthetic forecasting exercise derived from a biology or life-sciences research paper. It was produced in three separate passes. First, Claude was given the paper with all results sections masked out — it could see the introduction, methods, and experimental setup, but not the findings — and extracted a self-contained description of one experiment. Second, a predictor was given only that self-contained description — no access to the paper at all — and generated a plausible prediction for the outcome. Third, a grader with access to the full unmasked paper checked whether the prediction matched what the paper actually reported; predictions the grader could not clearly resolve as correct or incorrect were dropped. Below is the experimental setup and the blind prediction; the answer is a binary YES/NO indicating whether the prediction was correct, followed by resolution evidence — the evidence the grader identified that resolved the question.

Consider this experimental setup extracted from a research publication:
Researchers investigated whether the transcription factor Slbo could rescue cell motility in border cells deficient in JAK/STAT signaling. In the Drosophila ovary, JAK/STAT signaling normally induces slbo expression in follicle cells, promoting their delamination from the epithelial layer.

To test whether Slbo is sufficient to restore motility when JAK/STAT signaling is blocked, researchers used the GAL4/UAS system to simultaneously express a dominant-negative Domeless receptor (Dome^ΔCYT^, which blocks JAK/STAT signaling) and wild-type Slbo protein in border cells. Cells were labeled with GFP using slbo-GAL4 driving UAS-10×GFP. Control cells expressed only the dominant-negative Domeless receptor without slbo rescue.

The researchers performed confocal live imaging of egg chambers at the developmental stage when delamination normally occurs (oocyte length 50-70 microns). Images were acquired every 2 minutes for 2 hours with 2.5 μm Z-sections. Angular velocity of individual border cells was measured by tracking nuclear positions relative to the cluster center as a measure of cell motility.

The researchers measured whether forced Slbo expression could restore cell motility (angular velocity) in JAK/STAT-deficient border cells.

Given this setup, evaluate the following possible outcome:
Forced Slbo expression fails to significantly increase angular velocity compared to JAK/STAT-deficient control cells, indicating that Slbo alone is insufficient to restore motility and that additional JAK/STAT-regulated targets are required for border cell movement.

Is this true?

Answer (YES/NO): YES